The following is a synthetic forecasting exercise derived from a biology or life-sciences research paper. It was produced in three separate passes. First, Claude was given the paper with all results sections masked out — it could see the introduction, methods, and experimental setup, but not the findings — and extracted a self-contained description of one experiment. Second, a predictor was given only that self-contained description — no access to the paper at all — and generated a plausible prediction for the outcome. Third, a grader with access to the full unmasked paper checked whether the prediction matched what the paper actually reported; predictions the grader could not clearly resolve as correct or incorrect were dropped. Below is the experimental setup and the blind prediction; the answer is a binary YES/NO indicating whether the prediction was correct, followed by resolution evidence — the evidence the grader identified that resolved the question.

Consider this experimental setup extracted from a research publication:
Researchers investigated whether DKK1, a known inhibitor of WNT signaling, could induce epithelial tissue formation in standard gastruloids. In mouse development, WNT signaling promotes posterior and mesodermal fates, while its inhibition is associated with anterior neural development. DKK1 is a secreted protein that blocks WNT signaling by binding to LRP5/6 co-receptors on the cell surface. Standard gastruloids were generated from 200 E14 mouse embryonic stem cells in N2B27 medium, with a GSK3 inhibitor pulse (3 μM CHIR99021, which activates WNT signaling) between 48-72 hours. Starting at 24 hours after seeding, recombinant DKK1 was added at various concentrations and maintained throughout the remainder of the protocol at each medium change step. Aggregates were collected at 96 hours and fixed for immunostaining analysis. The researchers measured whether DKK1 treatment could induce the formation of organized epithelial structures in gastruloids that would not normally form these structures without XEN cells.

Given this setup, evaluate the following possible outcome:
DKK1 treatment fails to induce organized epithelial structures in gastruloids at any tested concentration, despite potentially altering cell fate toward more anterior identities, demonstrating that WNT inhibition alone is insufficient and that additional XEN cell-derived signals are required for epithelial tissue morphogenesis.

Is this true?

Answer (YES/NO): YES